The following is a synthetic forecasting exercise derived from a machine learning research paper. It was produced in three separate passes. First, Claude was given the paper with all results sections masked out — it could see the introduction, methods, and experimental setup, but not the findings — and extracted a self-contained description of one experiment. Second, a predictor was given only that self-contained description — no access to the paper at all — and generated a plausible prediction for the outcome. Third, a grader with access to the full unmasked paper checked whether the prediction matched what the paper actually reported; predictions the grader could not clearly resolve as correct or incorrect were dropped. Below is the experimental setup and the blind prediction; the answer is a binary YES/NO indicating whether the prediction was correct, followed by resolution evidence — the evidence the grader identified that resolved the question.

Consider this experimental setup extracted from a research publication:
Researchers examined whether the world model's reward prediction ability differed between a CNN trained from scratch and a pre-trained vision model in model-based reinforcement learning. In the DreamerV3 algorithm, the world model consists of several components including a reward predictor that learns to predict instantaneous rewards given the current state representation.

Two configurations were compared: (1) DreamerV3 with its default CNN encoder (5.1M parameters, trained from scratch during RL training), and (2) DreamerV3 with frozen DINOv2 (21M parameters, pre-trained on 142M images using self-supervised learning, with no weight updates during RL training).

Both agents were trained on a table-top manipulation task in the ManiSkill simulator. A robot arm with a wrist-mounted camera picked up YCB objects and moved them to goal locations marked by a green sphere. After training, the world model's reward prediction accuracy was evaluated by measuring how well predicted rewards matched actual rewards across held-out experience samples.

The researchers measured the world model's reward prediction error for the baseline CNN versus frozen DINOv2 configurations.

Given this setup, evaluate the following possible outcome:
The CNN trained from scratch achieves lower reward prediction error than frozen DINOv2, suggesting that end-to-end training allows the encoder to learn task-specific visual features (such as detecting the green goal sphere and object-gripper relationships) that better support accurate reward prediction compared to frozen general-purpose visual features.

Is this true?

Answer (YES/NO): YES